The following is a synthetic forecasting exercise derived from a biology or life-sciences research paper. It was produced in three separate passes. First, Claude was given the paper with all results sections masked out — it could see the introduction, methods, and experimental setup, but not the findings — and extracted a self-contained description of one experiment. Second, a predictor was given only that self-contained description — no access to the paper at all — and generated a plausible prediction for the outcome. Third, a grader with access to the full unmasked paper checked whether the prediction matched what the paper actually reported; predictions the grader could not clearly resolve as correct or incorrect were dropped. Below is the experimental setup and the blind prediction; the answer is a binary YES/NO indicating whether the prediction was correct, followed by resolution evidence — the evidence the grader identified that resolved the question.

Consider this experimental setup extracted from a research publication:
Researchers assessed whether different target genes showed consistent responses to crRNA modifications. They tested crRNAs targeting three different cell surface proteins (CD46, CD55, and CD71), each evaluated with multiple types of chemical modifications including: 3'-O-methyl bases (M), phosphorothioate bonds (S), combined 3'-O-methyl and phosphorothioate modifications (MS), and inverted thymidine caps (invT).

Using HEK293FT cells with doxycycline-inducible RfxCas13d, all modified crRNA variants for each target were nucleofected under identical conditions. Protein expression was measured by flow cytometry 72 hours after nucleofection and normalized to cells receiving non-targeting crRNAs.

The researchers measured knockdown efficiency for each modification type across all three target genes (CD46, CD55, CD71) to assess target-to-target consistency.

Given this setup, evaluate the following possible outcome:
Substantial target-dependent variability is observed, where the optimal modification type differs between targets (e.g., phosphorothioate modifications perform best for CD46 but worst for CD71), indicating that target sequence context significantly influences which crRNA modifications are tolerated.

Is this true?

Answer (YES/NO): NO